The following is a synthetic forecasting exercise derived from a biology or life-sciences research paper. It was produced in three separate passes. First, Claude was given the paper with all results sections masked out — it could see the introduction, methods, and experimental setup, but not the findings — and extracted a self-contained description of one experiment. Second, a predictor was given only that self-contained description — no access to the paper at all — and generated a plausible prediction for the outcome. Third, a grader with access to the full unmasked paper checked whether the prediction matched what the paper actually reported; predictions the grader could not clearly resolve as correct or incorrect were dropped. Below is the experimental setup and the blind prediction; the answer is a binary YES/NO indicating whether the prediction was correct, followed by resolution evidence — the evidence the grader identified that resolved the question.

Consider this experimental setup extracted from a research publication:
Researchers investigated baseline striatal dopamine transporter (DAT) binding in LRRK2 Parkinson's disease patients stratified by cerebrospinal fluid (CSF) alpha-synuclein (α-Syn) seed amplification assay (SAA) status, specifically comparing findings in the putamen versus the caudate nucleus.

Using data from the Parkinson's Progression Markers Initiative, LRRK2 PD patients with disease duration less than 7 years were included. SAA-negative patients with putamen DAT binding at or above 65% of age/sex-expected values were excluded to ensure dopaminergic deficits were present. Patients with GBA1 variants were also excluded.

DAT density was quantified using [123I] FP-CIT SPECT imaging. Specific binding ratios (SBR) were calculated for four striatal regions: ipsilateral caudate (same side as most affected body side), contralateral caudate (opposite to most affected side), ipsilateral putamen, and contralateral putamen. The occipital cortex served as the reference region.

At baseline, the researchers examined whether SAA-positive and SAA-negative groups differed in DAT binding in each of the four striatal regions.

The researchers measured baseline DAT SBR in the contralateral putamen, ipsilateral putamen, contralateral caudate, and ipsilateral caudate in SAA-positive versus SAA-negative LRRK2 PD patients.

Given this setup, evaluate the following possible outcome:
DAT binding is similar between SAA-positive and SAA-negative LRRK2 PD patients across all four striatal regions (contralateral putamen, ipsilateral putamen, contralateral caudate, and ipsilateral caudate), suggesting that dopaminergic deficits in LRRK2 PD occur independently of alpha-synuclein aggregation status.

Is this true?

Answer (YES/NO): NO